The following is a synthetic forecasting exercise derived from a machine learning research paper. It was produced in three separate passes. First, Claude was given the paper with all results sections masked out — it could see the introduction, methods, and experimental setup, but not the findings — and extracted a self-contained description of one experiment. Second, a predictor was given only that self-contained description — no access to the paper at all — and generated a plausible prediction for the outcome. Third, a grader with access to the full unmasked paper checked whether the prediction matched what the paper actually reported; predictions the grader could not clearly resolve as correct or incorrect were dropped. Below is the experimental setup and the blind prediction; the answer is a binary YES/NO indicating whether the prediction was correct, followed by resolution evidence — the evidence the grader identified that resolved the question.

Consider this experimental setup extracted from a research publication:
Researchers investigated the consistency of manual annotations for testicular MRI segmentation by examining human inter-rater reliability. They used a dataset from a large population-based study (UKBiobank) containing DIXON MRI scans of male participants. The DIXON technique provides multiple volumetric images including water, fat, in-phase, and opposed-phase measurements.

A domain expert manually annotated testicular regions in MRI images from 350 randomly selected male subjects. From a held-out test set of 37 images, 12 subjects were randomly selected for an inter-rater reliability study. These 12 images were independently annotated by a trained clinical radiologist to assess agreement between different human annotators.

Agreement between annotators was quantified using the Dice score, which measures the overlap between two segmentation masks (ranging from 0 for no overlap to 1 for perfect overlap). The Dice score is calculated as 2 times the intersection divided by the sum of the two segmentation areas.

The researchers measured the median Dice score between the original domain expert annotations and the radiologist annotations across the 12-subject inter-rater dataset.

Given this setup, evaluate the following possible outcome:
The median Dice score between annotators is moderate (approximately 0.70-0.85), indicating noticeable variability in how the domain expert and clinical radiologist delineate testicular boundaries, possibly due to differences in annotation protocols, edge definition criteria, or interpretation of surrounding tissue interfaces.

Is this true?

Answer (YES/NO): YES